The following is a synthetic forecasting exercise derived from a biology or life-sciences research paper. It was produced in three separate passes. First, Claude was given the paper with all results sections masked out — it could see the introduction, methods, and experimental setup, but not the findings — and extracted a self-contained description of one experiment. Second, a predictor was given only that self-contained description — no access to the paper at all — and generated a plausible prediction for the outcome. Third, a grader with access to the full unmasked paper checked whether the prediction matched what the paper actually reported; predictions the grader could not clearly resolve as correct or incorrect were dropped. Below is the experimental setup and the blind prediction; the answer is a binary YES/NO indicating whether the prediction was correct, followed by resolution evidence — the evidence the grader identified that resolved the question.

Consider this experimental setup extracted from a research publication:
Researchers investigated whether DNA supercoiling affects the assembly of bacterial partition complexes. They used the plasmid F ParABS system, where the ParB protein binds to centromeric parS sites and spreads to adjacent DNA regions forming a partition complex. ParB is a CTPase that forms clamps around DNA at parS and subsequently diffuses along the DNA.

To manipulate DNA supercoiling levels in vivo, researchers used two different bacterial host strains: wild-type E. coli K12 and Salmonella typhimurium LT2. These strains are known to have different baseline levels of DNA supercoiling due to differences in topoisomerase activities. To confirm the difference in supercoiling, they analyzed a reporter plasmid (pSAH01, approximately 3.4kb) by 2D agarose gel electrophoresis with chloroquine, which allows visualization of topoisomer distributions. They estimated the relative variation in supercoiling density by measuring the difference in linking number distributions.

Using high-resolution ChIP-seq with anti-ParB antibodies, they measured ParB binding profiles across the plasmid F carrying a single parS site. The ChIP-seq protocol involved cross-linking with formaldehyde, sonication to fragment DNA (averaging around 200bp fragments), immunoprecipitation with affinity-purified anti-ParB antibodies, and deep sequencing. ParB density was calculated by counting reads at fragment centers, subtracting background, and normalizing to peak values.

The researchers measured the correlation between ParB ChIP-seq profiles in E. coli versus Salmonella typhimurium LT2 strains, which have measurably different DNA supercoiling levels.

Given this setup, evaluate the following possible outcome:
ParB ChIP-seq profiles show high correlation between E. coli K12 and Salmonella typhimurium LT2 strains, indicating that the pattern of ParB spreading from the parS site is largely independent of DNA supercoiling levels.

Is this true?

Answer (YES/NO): YES